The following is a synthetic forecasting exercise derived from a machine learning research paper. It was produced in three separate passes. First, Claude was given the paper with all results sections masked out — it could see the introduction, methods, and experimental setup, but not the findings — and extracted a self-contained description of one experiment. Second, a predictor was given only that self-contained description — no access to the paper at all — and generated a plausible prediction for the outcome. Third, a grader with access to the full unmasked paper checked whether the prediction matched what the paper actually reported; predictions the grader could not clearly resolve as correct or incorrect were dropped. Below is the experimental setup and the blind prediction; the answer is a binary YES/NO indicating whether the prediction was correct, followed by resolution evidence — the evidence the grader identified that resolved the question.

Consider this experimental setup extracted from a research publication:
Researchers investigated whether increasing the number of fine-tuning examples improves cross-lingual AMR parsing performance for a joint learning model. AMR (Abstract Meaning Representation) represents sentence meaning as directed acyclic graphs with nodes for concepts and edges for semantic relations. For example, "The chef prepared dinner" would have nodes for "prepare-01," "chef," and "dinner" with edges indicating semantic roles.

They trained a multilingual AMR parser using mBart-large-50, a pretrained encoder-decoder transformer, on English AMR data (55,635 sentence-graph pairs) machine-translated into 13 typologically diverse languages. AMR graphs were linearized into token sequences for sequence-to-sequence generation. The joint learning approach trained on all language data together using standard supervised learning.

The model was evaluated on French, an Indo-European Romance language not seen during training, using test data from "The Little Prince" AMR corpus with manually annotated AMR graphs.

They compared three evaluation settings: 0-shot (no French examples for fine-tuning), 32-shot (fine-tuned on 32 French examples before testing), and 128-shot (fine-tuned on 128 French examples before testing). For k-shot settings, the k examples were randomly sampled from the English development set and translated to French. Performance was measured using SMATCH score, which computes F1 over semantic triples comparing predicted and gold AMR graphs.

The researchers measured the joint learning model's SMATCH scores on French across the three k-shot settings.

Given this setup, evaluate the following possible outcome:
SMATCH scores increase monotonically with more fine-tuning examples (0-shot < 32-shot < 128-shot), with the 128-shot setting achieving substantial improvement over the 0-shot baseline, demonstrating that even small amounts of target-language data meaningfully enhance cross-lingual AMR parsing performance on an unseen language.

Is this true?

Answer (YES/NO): NO